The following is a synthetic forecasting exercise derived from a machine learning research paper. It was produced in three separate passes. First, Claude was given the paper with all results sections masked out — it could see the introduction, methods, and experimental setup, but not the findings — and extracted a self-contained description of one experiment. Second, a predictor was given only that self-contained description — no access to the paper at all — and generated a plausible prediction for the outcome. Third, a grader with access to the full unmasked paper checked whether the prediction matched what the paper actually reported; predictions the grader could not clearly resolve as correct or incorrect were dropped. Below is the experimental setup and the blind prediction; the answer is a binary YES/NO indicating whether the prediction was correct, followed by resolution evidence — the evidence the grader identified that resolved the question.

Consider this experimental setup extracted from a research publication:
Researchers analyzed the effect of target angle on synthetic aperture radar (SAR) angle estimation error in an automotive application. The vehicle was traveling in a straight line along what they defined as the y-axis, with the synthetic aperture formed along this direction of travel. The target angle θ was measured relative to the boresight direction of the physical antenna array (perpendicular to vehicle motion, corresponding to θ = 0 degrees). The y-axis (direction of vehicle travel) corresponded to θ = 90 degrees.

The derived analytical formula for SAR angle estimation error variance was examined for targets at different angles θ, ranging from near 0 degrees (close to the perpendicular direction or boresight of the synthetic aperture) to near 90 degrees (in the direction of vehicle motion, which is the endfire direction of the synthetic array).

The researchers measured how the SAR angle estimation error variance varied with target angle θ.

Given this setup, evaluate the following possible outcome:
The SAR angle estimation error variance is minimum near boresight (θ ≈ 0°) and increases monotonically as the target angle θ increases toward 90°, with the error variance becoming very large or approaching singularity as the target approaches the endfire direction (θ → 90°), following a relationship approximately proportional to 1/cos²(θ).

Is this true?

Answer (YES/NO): NO